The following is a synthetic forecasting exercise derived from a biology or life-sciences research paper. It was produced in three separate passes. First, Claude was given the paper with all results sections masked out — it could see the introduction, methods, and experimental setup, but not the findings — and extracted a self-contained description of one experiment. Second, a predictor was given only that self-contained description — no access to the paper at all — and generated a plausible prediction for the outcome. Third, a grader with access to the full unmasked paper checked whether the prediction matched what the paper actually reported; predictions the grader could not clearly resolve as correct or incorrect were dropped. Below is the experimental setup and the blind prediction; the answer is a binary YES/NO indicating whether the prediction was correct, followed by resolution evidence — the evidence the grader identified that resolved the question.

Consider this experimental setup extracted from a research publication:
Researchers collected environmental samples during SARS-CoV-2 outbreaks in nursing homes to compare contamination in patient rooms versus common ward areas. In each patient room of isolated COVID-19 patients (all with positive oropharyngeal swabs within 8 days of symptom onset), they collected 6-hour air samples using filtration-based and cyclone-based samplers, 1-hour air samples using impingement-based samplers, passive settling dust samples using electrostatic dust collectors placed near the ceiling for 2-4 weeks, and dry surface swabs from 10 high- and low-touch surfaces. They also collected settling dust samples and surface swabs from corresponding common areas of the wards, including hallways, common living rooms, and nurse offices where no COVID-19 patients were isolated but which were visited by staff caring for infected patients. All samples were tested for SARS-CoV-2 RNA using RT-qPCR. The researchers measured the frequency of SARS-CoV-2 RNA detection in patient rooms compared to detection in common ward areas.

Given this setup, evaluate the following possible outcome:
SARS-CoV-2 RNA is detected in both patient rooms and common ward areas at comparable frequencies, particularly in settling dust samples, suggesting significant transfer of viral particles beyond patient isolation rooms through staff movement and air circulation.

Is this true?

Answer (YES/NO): NO